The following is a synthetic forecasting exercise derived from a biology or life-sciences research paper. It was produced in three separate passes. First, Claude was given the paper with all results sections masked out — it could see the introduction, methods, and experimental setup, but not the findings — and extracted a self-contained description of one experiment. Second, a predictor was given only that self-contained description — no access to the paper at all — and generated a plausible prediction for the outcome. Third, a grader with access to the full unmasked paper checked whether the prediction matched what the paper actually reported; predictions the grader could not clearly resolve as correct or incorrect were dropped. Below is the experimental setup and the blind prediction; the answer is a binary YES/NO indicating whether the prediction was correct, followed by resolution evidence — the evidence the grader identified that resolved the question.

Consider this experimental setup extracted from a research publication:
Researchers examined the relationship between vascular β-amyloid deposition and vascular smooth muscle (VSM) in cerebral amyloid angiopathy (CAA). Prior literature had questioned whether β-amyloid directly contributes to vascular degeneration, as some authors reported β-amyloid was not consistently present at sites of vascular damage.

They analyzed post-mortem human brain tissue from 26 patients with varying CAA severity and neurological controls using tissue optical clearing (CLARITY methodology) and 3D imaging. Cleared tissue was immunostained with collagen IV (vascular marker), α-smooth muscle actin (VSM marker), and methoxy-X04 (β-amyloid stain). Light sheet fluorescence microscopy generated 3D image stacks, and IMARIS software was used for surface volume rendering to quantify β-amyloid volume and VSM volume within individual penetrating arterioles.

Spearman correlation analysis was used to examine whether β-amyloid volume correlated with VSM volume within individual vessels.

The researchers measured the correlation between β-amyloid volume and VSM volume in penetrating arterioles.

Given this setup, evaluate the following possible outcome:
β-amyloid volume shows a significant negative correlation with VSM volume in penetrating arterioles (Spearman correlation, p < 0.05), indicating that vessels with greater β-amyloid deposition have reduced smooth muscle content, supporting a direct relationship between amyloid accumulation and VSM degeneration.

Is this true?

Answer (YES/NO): YES